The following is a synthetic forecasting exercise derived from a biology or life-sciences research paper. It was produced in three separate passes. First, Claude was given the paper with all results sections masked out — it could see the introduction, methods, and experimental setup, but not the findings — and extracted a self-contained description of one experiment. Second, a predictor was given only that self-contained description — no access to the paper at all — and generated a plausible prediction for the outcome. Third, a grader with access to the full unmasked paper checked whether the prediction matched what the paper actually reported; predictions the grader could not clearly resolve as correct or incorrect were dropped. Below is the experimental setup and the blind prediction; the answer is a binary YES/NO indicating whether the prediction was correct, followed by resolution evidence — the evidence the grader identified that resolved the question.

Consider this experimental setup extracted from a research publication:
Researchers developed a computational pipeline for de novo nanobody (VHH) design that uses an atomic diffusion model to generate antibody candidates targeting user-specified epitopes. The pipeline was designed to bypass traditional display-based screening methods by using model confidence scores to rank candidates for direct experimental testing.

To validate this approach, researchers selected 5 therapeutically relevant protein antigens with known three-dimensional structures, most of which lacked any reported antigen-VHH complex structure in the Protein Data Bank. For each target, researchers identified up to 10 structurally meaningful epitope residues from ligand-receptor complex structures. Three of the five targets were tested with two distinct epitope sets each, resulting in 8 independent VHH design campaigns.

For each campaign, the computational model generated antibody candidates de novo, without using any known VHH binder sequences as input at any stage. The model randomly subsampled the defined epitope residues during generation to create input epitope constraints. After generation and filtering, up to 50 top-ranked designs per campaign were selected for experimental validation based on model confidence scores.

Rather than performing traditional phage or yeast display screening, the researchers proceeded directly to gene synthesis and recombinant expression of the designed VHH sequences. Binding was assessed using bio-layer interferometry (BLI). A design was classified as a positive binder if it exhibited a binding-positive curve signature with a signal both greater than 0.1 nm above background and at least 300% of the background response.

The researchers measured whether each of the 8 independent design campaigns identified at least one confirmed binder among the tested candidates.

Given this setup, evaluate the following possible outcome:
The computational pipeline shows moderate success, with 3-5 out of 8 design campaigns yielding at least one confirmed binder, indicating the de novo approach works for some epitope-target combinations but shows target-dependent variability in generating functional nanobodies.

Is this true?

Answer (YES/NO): NO